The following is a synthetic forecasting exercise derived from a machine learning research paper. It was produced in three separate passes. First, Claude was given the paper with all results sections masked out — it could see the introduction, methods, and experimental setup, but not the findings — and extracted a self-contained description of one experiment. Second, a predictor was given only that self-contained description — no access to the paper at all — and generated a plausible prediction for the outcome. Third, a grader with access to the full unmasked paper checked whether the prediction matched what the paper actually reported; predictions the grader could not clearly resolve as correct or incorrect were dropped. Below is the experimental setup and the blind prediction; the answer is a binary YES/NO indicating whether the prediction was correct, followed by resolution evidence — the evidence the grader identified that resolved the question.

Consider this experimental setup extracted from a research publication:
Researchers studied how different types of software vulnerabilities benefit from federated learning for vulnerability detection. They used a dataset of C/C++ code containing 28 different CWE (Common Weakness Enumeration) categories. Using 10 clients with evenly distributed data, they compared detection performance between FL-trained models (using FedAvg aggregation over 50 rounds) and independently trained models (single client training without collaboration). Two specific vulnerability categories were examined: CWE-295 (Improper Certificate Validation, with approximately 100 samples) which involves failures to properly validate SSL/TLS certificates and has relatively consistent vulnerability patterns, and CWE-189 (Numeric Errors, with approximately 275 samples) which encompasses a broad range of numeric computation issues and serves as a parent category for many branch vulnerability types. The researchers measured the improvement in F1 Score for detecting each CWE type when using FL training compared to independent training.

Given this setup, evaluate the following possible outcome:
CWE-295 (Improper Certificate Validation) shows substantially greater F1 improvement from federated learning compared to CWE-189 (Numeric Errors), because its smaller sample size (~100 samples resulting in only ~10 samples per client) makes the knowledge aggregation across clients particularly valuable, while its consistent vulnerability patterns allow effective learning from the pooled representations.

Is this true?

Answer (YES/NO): NO